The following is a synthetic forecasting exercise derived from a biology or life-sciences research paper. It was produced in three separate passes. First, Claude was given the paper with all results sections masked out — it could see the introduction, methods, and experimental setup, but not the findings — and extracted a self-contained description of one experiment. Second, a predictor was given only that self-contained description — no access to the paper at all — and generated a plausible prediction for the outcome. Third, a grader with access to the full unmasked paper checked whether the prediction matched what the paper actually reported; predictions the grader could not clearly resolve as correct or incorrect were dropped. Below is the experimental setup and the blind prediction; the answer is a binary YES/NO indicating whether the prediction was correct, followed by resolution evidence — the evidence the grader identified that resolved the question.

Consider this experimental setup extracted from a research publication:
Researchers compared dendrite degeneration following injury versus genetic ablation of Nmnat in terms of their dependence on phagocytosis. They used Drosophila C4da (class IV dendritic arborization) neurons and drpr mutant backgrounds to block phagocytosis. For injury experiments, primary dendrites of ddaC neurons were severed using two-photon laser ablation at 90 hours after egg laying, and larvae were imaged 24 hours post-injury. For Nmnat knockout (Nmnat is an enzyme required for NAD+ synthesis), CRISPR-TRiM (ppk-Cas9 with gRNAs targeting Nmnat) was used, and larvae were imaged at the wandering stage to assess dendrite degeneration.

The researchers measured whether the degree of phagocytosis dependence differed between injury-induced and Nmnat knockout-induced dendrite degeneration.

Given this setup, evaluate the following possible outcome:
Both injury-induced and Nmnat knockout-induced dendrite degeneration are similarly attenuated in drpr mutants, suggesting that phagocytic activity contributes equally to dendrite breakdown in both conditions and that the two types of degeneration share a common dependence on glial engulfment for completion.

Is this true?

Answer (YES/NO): NO